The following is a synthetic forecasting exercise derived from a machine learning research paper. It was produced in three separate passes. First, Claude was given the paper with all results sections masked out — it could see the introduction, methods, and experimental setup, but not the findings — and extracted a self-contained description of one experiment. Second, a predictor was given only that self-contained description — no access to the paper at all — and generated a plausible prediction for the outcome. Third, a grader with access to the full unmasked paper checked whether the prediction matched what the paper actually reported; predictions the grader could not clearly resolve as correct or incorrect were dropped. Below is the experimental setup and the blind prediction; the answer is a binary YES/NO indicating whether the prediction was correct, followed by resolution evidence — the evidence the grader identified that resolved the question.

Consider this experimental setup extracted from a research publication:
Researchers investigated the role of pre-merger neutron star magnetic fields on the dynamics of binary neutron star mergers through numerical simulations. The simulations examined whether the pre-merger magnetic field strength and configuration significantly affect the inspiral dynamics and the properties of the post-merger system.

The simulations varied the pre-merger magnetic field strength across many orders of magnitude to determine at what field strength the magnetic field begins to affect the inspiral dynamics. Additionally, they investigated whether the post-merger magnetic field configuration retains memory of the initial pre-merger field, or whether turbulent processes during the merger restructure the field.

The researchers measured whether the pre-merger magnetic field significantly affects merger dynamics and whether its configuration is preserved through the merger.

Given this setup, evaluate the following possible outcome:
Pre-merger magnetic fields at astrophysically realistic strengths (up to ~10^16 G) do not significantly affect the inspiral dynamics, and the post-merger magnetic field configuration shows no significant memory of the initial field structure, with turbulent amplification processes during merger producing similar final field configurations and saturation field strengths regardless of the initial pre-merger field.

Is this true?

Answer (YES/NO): YES